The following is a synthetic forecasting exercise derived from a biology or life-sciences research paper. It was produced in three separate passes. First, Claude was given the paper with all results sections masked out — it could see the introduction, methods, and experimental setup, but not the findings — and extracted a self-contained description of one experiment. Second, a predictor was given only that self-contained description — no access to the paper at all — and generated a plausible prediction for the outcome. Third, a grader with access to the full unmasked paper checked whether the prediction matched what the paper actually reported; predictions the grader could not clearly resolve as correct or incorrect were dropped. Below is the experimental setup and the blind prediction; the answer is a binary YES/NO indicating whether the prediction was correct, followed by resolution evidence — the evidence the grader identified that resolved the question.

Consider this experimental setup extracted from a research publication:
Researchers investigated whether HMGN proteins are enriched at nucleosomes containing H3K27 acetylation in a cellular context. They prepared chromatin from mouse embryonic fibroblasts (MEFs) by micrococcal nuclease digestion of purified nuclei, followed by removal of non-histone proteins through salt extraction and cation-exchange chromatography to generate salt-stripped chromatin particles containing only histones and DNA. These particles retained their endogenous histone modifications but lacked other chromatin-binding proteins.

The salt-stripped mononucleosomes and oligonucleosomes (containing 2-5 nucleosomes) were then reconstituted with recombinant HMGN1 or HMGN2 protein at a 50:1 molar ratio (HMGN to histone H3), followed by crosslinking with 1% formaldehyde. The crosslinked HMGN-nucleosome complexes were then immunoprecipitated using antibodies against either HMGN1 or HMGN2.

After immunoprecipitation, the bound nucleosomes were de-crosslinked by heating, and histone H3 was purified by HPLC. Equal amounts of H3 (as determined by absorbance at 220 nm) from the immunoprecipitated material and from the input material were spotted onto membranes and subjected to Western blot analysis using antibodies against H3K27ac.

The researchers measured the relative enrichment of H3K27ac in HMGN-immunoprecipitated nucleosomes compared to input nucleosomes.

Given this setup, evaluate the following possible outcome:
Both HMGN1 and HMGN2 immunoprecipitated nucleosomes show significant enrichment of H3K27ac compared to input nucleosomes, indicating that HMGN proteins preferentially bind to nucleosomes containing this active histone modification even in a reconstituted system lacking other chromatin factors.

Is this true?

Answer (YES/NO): YES